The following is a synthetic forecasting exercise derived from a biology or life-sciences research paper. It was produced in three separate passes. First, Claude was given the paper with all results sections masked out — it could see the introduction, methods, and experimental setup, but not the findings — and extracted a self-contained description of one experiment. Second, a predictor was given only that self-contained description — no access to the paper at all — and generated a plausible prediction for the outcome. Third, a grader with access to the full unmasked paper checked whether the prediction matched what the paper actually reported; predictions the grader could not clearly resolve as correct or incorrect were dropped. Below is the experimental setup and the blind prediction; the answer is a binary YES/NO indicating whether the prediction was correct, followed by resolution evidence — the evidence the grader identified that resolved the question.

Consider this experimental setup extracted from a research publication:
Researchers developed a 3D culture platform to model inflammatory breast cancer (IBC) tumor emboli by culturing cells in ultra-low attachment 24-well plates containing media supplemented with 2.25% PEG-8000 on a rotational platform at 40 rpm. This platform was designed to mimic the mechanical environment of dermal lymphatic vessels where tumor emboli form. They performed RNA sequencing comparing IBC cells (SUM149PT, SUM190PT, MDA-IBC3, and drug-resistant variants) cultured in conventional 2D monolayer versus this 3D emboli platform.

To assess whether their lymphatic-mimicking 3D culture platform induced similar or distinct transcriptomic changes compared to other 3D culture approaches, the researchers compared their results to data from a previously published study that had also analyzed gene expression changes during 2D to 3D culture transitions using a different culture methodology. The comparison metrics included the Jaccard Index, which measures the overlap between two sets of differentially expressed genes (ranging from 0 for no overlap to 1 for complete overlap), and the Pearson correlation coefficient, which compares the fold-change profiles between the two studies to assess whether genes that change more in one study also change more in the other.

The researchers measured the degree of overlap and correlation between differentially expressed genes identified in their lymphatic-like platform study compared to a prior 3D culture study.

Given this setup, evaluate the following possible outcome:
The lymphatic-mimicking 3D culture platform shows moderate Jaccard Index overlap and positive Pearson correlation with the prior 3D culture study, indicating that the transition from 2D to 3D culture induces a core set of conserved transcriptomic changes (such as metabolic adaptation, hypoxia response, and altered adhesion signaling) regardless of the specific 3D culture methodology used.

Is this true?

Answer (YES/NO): YES